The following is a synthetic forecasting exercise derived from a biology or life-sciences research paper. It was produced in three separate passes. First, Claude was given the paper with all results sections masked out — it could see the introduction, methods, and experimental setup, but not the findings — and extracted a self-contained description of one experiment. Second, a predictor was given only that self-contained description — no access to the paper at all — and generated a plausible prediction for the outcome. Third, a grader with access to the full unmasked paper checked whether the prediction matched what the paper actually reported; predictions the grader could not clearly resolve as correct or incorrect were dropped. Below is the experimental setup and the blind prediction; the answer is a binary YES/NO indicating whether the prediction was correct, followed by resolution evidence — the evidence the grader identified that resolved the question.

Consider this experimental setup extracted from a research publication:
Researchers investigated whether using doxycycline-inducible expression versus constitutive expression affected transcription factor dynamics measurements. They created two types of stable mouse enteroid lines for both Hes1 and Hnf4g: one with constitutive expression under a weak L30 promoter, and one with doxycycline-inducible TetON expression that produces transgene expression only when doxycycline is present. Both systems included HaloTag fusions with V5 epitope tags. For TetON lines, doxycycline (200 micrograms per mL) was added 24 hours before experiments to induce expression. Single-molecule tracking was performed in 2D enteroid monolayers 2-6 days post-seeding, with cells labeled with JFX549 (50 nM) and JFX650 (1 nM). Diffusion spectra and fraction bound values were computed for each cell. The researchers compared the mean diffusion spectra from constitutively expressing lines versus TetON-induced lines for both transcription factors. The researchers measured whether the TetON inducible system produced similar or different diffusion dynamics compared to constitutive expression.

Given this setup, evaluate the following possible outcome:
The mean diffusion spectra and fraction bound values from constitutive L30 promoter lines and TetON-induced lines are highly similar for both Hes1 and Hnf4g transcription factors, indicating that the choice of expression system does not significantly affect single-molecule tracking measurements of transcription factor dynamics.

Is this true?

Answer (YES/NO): NO